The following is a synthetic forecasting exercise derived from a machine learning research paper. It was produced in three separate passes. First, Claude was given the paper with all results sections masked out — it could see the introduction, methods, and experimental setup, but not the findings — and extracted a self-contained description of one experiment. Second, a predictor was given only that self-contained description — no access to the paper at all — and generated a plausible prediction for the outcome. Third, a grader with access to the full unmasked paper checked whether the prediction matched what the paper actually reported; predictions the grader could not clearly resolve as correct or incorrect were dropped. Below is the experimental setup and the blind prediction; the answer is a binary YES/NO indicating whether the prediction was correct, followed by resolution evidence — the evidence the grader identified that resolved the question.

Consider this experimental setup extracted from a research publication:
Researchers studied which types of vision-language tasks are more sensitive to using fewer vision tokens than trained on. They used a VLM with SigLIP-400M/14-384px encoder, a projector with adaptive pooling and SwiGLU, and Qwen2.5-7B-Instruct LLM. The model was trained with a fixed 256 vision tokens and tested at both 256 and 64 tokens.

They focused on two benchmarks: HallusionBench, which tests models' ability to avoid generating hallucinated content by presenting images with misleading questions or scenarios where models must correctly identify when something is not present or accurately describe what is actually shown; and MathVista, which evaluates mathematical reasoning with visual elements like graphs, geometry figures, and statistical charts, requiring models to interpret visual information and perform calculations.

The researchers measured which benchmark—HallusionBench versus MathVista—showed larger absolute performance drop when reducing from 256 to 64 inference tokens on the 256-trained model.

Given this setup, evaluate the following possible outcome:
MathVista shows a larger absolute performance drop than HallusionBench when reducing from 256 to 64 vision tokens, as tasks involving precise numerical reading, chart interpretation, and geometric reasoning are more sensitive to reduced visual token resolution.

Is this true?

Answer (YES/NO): YES